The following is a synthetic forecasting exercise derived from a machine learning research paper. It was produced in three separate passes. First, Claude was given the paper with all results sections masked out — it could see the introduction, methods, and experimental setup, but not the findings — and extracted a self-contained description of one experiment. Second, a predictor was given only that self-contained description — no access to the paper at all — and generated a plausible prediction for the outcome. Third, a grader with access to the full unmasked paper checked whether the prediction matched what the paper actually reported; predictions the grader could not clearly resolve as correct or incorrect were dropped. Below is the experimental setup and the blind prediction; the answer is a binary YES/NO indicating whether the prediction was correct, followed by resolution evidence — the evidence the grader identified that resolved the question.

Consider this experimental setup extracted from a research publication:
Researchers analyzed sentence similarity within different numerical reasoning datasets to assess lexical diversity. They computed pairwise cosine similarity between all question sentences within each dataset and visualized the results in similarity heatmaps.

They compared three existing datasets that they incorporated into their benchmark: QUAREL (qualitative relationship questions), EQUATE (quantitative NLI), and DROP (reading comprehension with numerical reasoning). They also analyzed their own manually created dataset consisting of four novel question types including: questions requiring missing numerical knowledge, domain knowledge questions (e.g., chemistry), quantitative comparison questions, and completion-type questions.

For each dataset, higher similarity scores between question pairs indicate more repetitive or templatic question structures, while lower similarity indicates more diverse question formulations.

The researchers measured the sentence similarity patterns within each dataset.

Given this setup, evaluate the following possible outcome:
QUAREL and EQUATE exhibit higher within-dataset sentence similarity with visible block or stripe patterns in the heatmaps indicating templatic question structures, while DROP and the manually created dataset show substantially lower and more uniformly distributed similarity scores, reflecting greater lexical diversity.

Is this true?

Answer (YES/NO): NO